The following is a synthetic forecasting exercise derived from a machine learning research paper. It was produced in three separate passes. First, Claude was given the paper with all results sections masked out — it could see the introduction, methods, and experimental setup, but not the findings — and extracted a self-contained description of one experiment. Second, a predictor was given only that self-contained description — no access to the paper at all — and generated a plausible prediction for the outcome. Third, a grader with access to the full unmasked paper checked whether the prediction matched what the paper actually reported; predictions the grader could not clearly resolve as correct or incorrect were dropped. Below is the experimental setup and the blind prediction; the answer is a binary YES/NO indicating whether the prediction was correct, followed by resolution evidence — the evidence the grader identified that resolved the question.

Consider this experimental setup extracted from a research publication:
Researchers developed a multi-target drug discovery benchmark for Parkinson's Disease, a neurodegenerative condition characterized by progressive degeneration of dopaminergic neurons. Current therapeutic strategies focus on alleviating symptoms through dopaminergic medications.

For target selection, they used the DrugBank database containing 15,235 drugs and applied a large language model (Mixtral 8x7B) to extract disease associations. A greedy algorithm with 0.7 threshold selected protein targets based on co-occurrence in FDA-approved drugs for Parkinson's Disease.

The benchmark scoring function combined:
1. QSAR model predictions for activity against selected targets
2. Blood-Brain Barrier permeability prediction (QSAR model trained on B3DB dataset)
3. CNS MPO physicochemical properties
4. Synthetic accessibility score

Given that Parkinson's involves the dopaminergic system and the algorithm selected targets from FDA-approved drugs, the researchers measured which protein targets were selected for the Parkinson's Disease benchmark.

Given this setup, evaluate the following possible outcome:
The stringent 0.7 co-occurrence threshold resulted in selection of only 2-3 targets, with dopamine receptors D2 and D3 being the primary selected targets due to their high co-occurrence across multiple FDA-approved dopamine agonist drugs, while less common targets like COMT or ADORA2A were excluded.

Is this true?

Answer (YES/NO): YES